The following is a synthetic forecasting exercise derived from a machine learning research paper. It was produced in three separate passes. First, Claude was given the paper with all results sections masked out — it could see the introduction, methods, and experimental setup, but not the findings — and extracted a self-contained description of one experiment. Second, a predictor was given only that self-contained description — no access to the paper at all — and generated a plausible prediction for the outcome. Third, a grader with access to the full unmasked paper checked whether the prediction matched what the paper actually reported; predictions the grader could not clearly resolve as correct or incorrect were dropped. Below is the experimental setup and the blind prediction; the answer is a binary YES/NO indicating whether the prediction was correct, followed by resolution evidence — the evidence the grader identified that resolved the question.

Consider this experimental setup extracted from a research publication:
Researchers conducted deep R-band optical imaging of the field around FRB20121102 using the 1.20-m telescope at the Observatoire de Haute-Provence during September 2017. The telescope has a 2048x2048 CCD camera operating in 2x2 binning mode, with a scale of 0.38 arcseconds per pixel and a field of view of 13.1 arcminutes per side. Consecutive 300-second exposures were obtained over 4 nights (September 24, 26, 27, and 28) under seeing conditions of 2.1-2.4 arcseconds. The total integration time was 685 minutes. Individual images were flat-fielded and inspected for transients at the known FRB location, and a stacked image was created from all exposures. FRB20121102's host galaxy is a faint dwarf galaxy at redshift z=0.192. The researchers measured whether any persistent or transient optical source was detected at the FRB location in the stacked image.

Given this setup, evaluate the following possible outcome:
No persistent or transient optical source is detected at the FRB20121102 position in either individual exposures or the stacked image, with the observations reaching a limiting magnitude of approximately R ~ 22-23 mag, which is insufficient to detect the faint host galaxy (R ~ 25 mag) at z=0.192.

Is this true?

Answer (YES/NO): YES